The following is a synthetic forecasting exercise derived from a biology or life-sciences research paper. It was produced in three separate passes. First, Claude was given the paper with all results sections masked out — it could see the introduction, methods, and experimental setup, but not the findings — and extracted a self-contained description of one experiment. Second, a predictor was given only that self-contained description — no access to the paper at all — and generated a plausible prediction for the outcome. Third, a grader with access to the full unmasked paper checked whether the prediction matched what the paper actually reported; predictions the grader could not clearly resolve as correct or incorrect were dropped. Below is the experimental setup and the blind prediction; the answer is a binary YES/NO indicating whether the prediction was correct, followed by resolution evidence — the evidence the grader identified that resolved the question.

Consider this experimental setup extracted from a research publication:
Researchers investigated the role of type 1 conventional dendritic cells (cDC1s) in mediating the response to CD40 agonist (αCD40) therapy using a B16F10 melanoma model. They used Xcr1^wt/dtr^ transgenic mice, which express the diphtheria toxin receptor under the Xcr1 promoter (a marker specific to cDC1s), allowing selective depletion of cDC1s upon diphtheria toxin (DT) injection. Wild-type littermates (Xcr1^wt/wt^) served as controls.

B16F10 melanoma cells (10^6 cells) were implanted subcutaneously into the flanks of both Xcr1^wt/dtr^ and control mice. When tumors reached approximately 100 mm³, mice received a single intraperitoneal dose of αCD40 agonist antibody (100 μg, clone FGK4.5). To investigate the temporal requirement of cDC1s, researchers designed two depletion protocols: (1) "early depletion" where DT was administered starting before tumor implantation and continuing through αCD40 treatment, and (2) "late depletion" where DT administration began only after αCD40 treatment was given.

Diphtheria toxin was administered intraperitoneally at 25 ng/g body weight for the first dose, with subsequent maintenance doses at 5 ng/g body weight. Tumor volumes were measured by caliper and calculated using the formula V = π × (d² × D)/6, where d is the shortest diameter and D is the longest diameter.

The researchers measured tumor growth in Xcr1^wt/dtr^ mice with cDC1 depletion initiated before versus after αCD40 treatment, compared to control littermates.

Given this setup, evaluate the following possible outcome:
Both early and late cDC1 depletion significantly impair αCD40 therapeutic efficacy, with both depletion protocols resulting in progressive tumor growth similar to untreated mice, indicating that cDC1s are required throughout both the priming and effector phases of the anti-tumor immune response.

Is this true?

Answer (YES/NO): NO